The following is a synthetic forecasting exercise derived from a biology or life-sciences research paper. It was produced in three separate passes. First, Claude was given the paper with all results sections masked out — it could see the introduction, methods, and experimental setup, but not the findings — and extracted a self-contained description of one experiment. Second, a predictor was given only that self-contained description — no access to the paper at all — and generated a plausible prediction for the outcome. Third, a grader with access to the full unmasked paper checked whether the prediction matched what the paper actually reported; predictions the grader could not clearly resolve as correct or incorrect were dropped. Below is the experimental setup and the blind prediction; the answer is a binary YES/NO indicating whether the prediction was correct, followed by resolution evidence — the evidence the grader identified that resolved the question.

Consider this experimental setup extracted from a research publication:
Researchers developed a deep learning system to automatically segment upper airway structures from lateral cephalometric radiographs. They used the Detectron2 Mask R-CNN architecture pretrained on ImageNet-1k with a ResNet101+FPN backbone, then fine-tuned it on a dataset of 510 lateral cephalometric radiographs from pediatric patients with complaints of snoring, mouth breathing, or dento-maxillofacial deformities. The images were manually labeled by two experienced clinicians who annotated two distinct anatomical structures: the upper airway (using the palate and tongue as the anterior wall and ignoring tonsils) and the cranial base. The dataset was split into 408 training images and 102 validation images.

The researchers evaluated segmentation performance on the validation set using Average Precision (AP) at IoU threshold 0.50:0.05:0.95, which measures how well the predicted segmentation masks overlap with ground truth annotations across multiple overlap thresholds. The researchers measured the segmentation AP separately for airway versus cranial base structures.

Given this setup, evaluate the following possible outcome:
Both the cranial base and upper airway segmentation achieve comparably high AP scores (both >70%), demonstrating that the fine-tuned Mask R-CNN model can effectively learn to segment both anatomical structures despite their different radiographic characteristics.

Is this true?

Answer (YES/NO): NO